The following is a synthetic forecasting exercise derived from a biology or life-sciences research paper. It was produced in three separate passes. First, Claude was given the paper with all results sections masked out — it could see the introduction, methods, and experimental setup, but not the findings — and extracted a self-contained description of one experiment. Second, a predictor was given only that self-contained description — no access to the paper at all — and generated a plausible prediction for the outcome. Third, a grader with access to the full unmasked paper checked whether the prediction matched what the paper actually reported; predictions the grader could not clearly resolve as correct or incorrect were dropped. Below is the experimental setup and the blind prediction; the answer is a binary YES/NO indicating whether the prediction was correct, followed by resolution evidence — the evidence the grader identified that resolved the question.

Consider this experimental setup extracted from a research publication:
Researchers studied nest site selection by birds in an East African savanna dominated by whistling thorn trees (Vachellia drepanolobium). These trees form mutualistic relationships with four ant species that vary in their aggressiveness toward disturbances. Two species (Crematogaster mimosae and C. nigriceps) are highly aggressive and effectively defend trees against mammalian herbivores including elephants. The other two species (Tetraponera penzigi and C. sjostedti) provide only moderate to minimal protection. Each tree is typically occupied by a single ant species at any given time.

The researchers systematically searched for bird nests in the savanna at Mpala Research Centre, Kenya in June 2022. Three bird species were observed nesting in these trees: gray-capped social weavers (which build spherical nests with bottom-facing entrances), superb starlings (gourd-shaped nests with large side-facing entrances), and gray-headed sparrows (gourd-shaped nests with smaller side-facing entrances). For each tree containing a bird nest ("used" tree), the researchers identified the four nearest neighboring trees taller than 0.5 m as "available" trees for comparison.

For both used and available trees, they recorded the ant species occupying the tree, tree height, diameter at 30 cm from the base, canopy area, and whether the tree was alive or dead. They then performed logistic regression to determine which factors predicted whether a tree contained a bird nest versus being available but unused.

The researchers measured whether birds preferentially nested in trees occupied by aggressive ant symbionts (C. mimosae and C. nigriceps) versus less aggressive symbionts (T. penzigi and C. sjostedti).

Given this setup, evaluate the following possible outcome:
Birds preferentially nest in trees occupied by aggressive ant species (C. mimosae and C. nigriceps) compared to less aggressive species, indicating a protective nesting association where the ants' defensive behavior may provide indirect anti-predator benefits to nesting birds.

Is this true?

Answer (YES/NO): YES